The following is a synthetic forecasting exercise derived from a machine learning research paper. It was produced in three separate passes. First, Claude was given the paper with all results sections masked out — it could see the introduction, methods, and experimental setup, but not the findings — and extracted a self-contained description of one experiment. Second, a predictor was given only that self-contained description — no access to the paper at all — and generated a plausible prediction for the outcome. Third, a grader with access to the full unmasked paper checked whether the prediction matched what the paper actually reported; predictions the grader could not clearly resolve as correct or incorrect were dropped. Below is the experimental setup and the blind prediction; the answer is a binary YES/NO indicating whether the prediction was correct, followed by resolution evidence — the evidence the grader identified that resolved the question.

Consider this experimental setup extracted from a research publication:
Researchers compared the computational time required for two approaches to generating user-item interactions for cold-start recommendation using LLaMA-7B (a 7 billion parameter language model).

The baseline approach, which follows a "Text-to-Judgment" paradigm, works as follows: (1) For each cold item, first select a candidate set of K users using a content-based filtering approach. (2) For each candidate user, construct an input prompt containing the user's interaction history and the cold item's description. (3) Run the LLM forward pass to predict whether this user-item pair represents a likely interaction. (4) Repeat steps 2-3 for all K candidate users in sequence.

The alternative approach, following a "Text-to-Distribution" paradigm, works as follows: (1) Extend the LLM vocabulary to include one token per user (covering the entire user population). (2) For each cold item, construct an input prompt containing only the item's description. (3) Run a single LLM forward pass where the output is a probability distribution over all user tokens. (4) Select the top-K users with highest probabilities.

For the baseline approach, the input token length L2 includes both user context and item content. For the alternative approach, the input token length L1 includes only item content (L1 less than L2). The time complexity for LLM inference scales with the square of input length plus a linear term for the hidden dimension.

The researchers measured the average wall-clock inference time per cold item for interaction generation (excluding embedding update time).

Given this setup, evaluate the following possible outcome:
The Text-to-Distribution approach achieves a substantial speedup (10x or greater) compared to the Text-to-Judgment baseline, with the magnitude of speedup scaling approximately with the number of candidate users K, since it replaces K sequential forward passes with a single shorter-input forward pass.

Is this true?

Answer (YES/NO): NO